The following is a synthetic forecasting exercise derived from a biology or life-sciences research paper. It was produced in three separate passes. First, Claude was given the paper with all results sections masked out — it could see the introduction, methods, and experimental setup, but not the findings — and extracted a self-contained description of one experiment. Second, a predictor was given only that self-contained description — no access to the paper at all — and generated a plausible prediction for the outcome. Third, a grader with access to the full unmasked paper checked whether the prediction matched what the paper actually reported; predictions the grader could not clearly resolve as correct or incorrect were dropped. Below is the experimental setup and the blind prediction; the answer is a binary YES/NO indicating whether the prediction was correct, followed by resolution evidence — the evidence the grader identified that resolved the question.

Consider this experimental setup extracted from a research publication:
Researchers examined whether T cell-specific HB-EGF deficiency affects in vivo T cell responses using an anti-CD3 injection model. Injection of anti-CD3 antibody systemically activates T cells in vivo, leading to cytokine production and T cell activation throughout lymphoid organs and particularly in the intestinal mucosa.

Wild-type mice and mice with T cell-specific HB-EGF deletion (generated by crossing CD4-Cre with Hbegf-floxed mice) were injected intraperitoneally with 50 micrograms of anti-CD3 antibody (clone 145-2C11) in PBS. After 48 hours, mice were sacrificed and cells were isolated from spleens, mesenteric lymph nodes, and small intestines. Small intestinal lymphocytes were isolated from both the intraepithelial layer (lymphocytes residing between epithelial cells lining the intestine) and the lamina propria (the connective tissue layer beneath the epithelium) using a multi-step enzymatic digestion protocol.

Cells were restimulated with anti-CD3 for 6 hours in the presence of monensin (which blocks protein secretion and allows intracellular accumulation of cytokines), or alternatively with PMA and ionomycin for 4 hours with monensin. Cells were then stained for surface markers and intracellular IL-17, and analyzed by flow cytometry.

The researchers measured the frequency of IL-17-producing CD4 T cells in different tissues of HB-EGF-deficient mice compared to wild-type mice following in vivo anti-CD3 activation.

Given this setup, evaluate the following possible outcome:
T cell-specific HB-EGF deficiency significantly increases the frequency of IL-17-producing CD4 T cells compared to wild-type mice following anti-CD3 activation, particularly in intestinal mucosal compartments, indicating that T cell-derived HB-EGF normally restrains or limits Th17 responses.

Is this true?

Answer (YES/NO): YES